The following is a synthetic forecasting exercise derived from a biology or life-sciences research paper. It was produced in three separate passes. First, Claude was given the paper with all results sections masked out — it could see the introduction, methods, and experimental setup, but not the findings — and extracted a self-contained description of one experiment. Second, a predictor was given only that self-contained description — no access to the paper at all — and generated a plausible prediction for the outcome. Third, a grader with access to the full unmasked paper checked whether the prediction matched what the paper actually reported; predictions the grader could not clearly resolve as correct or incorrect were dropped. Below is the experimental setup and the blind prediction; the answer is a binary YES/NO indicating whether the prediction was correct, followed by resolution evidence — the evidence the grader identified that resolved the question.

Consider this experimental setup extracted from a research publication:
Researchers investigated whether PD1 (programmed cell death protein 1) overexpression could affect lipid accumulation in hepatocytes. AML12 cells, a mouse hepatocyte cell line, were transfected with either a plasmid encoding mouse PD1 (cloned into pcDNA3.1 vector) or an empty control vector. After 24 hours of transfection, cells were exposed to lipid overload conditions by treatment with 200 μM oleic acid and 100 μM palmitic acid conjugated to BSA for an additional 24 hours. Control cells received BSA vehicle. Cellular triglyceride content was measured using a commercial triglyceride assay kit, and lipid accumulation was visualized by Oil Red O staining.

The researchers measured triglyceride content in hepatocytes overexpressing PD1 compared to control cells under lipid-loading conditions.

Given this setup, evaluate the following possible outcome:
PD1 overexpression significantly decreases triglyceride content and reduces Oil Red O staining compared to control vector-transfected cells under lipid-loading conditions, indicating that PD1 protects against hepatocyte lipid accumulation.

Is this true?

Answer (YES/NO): NO